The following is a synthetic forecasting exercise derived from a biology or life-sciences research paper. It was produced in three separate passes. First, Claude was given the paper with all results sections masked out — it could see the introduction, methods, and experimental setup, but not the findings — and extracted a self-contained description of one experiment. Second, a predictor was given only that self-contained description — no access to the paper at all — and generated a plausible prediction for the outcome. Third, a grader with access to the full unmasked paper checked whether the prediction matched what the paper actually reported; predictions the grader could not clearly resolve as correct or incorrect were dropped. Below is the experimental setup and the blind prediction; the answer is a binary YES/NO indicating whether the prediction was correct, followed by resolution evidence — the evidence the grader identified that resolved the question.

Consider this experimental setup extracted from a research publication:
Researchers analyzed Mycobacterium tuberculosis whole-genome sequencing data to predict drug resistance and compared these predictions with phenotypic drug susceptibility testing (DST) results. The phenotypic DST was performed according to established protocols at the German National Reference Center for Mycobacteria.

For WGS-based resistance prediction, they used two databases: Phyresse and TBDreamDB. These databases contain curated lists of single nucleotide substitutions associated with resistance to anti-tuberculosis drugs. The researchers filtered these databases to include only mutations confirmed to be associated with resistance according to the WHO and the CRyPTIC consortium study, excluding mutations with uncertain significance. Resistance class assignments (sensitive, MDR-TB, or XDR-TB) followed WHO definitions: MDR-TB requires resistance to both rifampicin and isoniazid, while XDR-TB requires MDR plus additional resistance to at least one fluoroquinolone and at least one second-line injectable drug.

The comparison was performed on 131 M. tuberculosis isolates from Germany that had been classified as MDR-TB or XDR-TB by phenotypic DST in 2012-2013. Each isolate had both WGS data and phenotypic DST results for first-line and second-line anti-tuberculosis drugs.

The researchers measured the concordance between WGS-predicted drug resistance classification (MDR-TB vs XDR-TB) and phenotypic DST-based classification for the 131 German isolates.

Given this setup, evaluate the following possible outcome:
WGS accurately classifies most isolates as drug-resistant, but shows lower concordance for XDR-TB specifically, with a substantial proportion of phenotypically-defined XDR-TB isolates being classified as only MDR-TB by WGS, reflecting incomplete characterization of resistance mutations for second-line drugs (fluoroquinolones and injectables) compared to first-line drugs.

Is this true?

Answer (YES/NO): NO